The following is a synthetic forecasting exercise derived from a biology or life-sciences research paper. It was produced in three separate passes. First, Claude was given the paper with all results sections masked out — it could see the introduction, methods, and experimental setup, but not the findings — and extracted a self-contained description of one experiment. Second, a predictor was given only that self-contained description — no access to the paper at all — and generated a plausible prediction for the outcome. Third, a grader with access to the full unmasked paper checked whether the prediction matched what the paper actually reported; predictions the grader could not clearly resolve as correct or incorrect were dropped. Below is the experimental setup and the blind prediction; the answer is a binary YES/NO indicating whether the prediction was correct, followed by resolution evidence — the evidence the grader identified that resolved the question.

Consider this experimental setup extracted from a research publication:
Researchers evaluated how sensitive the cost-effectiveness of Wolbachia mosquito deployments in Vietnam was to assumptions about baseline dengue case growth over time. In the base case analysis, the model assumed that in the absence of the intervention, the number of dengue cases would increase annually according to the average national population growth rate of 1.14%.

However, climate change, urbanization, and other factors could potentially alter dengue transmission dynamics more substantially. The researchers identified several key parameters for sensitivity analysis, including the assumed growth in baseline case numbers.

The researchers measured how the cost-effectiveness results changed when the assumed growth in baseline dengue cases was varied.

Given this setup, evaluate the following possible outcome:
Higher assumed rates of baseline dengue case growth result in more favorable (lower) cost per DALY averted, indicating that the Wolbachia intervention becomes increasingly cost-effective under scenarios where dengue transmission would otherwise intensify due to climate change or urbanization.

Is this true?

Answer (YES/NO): YES